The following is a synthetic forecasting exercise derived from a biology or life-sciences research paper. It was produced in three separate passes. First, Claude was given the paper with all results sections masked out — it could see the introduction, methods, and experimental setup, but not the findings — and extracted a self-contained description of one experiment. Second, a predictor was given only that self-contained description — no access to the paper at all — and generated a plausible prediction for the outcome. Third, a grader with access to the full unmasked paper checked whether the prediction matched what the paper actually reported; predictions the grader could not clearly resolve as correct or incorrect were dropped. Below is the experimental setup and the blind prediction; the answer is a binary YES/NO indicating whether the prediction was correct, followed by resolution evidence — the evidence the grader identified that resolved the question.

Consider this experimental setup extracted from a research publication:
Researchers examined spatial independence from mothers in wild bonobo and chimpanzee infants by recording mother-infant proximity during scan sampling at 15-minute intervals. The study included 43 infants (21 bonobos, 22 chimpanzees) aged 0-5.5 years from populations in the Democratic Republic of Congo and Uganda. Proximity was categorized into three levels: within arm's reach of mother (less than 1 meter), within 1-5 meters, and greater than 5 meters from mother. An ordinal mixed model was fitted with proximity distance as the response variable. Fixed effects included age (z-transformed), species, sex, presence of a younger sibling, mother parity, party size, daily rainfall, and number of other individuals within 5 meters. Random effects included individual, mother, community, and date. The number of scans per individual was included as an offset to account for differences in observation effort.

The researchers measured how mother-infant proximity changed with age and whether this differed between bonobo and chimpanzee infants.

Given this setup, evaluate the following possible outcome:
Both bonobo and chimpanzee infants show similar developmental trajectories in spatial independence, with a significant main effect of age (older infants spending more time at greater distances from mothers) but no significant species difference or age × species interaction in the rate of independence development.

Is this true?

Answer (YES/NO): NO